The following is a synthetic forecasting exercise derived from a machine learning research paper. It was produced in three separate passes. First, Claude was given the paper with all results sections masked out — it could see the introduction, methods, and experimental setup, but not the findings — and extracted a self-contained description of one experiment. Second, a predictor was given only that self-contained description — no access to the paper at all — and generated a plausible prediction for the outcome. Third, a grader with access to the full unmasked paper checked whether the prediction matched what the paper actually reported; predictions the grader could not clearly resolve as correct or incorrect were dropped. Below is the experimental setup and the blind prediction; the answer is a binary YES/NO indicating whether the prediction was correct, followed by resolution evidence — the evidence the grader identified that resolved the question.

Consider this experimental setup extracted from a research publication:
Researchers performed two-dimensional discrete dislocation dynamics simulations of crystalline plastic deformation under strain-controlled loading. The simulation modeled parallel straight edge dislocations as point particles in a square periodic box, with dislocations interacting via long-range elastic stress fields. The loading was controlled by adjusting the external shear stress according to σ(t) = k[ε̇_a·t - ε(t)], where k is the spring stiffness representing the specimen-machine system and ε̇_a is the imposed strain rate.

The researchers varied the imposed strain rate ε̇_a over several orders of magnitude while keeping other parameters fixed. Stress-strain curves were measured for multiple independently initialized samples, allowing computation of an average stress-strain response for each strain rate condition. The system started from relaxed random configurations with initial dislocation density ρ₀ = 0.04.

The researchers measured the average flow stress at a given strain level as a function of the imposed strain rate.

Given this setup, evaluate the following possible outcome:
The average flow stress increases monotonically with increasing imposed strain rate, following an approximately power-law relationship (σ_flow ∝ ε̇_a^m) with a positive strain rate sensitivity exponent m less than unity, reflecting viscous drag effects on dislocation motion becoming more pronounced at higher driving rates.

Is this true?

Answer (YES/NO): NO